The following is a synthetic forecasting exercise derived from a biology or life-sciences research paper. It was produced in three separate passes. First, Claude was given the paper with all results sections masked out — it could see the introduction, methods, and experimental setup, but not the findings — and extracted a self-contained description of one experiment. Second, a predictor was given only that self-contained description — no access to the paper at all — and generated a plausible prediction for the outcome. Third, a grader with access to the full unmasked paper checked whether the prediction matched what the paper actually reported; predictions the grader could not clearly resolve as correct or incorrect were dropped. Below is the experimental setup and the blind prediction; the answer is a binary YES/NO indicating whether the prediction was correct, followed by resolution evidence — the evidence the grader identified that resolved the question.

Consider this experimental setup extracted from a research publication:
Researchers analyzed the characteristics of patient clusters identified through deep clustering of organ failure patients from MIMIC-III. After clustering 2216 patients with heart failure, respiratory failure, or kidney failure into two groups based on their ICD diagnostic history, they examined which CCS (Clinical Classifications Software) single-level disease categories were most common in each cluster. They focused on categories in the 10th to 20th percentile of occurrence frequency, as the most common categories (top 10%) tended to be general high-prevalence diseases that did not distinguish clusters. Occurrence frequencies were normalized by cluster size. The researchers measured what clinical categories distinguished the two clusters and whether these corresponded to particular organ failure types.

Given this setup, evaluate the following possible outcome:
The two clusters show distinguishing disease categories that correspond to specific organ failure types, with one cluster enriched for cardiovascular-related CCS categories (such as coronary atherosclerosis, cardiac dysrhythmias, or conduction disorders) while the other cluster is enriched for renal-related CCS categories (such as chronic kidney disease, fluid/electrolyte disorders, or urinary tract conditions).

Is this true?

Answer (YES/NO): NO